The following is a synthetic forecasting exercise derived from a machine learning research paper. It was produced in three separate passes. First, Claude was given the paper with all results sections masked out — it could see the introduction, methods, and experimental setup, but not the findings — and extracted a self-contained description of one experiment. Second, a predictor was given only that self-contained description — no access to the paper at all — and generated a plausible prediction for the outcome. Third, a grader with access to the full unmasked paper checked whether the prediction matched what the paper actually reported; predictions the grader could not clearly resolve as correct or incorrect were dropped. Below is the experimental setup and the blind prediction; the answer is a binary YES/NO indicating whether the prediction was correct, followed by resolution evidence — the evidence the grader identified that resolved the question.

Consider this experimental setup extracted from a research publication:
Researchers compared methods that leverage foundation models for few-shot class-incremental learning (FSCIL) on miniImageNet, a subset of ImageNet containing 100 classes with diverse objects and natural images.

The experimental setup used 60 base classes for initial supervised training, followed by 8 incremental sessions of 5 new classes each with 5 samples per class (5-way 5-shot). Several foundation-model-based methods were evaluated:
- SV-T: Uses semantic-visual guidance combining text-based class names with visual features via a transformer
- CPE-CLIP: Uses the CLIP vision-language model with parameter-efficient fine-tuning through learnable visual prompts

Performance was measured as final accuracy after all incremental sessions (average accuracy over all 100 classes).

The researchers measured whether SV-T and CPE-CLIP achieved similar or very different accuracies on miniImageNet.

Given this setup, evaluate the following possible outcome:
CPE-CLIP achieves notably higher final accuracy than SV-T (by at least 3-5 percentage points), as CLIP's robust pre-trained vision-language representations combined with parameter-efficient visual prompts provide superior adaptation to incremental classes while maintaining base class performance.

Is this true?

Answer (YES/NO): NO